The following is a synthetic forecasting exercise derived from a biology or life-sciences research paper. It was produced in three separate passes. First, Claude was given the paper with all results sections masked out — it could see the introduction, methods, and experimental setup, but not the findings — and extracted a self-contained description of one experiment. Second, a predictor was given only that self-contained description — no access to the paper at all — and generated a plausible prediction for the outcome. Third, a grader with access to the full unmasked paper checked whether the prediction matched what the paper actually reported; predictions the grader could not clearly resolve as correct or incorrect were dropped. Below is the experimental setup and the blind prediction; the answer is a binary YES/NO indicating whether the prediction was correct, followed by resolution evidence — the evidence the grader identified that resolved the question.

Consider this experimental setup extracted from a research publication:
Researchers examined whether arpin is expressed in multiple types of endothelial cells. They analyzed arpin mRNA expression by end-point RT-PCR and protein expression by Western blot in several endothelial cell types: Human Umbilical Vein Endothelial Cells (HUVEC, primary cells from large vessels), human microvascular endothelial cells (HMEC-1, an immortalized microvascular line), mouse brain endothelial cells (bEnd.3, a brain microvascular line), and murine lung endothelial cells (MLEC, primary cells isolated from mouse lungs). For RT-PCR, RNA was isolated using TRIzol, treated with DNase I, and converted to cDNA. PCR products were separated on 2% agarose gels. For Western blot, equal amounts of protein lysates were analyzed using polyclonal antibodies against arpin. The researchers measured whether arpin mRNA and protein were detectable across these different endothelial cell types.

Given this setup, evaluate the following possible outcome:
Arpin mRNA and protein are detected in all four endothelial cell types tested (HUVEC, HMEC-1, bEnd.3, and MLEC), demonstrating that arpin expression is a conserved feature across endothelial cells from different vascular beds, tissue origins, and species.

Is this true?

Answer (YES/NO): NO